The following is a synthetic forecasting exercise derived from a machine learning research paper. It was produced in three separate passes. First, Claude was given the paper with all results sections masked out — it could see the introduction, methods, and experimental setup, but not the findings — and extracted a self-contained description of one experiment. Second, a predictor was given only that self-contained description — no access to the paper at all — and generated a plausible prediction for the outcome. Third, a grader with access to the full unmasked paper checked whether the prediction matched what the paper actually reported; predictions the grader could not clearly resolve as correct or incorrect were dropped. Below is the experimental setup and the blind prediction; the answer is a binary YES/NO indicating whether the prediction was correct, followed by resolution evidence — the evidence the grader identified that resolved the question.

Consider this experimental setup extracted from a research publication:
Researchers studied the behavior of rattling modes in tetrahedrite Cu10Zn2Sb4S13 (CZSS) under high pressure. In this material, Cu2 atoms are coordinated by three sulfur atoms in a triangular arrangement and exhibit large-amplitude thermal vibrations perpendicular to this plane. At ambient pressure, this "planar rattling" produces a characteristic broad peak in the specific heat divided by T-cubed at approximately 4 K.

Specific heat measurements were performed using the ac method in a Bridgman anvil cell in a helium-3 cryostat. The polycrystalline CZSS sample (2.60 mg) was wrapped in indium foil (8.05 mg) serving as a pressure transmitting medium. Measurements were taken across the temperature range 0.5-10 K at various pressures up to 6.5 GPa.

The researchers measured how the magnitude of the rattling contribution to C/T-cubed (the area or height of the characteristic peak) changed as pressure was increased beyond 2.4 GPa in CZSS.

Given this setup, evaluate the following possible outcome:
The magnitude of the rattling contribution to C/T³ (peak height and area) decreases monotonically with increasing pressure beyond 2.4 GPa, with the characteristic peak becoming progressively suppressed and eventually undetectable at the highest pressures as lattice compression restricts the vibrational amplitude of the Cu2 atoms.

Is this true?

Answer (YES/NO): NO